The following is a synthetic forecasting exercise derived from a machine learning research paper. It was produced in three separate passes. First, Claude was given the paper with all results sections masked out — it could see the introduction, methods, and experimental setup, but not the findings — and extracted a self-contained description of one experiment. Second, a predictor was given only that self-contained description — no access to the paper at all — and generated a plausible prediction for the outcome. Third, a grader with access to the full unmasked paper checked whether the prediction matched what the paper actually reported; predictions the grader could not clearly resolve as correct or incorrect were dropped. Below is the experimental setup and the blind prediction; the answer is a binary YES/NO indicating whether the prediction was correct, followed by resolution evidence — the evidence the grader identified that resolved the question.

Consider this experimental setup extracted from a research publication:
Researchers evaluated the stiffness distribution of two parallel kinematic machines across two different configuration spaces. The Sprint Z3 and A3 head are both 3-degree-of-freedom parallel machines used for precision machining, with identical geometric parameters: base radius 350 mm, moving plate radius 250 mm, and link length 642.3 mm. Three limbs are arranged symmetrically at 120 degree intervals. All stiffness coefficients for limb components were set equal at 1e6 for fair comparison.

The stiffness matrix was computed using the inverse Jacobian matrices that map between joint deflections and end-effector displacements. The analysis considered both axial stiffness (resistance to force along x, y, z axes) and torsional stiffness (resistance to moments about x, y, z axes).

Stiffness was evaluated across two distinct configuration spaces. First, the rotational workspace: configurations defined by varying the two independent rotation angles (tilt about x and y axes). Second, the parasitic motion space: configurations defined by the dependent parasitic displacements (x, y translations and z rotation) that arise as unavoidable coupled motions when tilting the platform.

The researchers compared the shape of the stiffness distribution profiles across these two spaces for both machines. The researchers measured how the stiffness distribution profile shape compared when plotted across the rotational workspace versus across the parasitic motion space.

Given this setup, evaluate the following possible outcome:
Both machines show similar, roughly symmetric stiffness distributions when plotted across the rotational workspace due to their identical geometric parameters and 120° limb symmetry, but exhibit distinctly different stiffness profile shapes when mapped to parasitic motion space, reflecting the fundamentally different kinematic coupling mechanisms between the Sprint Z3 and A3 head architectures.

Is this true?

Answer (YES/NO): NO